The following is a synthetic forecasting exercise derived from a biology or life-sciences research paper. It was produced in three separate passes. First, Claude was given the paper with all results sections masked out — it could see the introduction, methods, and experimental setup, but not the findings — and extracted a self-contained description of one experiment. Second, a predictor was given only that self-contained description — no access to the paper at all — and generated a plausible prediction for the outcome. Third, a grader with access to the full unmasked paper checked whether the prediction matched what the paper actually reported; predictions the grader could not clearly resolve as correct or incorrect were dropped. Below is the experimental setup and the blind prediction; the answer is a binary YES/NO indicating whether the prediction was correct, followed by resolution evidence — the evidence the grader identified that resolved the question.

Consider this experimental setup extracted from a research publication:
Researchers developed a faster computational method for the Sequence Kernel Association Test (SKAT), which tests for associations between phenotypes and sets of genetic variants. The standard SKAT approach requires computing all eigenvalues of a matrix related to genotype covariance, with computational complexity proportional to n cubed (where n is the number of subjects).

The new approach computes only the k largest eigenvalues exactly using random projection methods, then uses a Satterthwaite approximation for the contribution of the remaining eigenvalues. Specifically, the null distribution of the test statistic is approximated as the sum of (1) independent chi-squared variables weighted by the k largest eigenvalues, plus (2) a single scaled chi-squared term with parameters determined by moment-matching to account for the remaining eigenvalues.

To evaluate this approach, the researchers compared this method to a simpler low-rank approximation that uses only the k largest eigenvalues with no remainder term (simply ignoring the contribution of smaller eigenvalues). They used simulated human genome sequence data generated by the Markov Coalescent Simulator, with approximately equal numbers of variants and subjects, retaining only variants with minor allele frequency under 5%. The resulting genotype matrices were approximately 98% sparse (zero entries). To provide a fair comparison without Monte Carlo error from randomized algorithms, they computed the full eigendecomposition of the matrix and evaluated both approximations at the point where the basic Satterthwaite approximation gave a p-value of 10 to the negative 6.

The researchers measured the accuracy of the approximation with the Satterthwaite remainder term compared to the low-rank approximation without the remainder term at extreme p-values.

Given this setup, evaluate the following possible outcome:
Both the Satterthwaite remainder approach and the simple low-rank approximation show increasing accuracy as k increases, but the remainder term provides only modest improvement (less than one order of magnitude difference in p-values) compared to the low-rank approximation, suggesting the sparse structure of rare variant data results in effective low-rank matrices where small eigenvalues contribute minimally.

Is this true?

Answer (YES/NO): NO